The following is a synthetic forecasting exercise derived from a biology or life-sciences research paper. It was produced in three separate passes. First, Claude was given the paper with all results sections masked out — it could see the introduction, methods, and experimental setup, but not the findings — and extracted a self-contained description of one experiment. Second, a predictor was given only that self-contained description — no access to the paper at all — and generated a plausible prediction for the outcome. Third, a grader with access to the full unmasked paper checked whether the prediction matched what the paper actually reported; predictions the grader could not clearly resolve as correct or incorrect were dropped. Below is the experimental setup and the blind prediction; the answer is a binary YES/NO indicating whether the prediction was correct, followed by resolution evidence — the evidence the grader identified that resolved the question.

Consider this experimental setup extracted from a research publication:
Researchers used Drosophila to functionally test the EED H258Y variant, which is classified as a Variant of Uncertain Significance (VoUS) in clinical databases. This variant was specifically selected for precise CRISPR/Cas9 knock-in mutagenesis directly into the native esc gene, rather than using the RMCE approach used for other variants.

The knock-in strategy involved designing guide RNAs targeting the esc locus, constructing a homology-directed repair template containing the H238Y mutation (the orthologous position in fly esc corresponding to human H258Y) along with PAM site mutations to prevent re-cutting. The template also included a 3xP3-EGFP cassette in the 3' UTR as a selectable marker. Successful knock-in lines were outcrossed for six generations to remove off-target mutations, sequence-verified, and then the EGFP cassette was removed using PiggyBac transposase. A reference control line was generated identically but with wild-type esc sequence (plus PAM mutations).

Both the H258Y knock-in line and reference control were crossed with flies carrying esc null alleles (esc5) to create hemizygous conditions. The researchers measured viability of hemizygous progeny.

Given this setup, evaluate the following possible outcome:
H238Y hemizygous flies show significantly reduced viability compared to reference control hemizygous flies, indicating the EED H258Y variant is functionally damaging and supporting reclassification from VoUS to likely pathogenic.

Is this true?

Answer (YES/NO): YES